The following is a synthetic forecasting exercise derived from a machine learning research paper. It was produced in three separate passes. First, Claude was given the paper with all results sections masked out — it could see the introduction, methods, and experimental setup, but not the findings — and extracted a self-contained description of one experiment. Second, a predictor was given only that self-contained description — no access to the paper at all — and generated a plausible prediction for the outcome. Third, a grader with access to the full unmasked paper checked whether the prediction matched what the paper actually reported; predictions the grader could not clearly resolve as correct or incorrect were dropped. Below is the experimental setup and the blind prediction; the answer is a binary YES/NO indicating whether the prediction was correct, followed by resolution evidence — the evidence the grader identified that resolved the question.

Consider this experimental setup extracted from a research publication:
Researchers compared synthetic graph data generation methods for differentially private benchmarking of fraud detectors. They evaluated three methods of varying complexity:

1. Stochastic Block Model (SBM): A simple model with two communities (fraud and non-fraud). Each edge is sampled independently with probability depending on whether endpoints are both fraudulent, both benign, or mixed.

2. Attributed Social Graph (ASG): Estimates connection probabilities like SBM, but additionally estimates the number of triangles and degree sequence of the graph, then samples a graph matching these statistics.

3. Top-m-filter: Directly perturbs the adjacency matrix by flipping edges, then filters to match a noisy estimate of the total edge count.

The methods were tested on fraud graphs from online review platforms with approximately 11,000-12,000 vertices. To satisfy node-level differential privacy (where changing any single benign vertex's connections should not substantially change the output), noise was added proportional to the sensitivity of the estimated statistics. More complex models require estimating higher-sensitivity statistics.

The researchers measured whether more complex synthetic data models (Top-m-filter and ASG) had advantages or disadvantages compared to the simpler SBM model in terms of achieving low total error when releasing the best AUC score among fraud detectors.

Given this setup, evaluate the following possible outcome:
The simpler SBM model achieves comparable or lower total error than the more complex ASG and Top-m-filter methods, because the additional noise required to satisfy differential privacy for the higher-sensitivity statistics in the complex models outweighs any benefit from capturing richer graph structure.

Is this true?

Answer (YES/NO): YES